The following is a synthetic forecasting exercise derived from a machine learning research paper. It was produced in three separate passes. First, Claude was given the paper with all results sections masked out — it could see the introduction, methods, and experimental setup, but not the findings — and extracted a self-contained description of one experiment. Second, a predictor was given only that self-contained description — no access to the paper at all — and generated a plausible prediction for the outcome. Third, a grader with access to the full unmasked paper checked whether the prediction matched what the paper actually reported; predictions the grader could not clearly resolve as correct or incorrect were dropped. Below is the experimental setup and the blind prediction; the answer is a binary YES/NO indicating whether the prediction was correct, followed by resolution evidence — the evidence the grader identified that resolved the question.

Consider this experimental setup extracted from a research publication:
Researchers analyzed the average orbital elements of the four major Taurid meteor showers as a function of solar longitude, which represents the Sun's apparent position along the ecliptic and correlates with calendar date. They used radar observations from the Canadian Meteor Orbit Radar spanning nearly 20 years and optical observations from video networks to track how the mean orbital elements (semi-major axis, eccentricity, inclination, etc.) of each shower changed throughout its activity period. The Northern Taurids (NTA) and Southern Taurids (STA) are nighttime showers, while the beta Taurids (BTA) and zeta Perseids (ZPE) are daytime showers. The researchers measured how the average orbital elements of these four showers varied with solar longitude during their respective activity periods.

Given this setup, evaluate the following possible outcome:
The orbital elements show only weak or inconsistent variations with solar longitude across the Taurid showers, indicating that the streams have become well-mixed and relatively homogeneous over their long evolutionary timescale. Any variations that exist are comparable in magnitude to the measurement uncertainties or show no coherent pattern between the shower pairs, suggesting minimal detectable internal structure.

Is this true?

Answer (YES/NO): NO